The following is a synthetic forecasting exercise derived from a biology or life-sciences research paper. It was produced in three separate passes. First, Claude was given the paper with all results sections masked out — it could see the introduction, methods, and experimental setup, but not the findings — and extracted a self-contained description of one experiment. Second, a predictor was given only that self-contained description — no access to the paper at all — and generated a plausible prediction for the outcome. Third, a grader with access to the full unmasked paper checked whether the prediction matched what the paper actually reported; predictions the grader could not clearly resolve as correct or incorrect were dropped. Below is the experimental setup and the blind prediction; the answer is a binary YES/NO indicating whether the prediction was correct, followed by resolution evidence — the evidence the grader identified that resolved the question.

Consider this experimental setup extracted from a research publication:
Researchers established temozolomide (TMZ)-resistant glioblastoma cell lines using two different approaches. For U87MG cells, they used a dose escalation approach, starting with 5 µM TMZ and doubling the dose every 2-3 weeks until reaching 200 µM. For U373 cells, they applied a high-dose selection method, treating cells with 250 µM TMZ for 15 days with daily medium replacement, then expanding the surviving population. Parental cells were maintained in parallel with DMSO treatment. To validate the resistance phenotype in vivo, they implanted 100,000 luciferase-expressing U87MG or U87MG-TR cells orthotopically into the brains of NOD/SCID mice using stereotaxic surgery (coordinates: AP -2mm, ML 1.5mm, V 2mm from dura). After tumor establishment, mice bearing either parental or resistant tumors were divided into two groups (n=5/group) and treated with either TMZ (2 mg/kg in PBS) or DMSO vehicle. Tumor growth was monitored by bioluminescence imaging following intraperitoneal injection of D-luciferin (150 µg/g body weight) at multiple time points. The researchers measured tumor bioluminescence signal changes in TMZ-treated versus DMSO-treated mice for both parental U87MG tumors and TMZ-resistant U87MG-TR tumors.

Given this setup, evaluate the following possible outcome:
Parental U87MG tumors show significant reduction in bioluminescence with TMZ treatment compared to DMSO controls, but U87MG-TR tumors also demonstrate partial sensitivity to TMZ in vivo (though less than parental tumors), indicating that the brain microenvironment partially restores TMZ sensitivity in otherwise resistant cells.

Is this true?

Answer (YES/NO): NO